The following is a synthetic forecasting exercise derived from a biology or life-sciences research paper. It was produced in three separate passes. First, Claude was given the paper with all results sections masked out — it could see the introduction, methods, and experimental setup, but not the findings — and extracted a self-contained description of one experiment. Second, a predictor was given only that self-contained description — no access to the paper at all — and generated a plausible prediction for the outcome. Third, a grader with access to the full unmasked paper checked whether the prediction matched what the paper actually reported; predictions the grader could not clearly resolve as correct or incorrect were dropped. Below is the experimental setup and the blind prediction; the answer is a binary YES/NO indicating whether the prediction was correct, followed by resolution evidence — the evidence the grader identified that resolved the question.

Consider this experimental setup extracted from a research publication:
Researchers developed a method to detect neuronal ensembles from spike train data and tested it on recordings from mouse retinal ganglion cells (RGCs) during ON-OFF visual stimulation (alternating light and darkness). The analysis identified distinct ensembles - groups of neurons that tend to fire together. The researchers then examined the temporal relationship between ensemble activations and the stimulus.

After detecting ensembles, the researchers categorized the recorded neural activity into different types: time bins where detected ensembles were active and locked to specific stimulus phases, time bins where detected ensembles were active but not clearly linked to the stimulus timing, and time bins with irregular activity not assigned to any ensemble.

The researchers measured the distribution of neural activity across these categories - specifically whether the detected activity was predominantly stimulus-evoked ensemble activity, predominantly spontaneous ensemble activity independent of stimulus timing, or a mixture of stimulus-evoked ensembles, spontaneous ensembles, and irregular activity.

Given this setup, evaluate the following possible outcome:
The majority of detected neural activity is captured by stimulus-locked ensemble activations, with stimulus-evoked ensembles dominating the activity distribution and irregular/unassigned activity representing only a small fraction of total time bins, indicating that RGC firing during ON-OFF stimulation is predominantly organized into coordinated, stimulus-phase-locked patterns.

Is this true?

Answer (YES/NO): NO